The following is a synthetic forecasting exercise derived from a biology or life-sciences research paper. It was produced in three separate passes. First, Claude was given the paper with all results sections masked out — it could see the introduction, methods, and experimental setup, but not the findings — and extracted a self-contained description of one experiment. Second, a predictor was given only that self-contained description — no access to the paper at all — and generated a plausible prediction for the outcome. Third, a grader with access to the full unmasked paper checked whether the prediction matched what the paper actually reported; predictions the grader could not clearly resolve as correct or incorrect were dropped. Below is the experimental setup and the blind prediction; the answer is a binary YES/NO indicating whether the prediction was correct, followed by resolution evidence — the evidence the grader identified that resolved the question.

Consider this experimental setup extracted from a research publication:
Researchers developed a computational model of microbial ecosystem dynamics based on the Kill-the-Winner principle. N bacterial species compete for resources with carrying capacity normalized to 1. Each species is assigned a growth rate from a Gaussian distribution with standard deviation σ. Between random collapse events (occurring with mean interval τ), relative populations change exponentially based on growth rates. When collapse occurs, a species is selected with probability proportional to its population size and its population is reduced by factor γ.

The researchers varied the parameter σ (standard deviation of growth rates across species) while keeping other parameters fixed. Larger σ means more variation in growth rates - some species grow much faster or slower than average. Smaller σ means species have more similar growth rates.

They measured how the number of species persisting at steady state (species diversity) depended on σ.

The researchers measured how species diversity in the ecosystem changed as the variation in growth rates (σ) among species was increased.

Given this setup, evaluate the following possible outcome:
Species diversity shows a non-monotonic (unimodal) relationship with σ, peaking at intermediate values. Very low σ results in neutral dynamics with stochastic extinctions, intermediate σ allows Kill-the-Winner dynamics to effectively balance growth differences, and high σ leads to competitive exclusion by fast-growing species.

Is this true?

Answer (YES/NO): NO